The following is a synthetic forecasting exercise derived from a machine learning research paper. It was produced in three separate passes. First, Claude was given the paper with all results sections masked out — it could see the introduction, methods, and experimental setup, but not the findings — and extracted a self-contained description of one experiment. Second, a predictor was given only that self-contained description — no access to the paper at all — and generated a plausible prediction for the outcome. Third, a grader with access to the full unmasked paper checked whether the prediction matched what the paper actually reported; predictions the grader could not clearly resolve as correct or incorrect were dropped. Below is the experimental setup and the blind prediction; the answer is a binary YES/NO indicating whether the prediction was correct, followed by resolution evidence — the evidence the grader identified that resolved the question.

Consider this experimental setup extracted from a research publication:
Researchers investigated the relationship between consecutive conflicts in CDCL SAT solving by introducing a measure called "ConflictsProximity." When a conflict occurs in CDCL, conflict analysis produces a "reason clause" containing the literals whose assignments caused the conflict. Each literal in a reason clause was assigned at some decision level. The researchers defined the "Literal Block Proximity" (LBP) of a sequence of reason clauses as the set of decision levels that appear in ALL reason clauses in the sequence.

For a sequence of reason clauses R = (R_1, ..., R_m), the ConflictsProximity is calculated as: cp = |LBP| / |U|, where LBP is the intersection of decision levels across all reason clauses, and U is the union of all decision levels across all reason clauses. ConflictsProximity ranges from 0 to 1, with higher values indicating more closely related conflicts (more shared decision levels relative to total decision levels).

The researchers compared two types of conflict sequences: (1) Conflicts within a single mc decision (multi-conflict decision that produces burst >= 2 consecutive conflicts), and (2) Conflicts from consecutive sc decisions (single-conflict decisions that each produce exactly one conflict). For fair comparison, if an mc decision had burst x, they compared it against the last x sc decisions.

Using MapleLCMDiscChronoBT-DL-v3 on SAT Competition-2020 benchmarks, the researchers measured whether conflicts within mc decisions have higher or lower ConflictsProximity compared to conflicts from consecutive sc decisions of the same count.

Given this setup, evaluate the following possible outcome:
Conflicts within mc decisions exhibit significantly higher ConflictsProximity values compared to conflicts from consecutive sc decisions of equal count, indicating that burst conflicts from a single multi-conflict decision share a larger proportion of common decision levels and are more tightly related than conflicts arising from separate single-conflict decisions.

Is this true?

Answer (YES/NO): YES